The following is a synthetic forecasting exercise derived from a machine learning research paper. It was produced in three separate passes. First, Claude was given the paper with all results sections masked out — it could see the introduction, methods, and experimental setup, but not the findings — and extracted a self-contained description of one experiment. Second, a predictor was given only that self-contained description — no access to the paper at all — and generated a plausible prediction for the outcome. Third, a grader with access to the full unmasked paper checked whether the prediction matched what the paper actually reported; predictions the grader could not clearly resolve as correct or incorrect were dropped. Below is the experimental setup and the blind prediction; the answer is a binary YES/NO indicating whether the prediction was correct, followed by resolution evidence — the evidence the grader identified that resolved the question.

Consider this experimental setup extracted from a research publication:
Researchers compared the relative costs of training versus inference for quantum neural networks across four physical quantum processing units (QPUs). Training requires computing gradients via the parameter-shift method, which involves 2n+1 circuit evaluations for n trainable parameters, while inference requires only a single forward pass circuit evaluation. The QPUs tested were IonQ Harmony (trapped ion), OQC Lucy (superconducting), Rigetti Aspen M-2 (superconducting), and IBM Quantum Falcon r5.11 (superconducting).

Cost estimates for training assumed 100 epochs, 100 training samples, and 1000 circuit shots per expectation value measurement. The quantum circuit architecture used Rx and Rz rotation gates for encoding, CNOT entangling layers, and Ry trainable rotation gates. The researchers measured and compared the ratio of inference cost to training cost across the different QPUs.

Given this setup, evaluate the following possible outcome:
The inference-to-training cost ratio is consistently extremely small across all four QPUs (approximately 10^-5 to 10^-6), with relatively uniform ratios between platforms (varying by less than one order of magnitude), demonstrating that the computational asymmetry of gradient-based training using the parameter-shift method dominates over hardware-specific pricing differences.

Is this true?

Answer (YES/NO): NO